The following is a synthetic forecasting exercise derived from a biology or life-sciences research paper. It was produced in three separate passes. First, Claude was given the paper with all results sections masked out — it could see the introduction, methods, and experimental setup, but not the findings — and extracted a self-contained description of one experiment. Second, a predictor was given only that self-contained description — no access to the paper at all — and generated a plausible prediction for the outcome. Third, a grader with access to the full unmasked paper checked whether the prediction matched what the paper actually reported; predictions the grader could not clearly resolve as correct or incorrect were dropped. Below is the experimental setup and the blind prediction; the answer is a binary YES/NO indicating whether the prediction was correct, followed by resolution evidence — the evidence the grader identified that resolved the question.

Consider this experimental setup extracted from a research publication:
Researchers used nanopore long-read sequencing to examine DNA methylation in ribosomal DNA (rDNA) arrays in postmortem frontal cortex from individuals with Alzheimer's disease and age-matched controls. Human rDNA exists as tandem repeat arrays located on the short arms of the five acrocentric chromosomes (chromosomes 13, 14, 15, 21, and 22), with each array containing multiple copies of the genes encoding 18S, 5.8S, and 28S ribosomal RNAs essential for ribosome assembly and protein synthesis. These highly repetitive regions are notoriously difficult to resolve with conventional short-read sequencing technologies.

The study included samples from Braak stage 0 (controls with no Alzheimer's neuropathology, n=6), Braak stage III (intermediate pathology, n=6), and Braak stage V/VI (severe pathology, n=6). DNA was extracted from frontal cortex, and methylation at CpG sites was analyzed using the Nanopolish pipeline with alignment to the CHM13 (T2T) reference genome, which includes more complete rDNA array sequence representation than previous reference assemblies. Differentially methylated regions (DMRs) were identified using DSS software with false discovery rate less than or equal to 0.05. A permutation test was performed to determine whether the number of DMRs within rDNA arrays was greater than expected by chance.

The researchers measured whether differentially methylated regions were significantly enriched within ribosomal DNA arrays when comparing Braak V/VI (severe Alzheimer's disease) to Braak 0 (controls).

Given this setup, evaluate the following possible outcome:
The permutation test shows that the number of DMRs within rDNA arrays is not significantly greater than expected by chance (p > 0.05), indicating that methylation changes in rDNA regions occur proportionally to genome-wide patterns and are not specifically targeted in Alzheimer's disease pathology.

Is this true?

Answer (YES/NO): NO